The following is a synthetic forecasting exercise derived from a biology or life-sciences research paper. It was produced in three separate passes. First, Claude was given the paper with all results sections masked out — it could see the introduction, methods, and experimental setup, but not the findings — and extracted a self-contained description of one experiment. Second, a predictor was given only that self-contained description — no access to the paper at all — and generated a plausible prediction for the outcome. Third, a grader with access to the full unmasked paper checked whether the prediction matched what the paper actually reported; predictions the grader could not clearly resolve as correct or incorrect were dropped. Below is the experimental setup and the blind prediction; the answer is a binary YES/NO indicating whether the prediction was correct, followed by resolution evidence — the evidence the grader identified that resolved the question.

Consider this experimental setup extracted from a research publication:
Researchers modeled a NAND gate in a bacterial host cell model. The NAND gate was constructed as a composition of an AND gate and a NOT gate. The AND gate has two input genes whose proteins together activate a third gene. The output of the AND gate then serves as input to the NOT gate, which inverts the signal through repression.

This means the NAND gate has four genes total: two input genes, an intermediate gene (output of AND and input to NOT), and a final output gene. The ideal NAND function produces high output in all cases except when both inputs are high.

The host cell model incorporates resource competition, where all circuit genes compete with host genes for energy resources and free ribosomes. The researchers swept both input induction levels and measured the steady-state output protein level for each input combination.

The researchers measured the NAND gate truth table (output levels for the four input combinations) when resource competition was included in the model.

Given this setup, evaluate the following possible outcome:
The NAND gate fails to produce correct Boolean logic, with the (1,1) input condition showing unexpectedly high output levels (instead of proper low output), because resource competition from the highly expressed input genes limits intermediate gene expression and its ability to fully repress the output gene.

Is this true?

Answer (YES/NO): NO